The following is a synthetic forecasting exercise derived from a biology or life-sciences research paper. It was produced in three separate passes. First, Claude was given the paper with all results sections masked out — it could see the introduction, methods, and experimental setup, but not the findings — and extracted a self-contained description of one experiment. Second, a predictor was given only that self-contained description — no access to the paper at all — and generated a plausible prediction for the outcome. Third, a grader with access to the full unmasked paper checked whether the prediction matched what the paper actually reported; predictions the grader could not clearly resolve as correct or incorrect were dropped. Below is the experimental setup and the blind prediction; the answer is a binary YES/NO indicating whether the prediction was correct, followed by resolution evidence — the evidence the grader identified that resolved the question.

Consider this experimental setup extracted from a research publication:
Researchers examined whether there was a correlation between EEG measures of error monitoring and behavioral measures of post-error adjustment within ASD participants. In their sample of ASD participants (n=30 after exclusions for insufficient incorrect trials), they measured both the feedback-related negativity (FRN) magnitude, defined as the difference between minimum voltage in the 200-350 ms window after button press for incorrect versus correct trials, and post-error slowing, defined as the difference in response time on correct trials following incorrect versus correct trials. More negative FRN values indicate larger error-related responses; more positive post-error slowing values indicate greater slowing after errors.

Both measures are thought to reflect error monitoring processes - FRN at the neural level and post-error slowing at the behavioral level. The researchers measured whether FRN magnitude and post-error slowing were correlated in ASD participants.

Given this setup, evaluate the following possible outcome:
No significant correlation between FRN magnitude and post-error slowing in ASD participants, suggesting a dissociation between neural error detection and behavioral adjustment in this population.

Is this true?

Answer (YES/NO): NO